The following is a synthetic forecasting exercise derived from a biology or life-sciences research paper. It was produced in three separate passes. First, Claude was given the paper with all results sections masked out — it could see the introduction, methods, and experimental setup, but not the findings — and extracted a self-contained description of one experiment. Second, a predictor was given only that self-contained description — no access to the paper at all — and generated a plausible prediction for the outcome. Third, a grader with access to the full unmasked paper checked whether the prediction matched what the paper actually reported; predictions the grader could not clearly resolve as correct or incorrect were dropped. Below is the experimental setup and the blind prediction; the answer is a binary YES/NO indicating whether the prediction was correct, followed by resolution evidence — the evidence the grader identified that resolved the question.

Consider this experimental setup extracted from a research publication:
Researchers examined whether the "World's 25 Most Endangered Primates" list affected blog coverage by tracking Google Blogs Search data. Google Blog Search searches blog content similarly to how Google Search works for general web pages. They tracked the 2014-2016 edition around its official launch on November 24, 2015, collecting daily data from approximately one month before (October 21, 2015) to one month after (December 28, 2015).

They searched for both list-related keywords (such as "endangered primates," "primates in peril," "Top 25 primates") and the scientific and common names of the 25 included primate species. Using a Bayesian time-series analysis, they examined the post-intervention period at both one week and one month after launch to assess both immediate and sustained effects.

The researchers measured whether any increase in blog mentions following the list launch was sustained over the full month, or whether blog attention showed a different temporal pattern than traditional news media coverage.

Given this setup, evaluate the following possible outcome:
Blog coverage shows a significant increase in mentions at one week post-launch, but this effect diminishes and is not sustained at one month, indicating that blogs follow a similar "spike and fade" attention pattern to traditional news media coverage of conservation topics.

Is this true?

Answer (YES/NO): NO